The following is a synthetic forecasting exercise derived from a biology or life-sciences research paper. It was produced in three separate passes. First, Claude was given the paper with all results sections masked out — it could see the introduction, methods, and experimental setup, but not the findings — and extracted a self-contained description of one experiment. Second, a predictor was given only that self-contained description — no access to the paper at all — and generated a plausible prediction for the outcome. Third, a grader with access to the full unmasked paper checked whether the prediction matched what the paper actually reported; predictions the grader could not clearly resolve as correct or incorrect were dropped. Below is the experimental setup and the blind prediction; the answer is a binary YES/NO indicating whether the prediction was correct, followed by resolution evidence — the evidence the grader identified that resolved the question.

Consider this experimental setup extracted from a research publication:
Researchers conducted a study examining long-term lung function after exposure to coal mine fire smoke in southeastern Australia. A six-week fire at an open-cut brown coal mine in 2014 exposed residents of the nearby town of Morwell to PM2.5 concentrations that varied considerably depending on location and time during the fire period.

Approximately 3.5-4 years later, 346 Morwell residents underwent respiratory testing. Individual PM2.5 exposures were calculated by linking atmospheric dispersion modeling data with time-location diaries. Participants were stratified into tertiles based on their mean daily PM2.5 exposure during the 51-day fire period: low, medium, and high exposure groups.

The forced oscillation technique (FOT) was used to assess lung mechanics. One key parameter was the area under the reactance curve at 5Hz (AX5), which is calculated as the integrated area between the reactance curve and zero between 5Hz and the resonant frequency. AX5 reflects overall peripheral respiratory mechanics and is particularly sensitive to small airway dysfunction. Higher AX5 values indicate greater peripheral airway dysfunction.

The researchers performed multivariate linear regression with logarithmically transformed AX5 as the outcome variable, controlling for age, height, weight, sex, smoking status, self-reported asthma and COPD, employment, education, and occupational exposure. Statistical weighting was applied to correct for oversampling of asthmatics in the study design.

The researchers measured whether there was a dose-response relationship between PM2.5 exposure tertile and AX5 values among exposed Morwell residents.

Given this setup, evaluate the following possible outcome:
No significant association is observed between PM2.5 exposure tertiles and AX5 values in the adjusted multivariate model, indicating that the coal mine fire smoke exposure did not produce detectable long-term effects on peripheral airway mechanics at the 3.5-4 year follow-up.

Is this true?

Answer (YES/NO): NO